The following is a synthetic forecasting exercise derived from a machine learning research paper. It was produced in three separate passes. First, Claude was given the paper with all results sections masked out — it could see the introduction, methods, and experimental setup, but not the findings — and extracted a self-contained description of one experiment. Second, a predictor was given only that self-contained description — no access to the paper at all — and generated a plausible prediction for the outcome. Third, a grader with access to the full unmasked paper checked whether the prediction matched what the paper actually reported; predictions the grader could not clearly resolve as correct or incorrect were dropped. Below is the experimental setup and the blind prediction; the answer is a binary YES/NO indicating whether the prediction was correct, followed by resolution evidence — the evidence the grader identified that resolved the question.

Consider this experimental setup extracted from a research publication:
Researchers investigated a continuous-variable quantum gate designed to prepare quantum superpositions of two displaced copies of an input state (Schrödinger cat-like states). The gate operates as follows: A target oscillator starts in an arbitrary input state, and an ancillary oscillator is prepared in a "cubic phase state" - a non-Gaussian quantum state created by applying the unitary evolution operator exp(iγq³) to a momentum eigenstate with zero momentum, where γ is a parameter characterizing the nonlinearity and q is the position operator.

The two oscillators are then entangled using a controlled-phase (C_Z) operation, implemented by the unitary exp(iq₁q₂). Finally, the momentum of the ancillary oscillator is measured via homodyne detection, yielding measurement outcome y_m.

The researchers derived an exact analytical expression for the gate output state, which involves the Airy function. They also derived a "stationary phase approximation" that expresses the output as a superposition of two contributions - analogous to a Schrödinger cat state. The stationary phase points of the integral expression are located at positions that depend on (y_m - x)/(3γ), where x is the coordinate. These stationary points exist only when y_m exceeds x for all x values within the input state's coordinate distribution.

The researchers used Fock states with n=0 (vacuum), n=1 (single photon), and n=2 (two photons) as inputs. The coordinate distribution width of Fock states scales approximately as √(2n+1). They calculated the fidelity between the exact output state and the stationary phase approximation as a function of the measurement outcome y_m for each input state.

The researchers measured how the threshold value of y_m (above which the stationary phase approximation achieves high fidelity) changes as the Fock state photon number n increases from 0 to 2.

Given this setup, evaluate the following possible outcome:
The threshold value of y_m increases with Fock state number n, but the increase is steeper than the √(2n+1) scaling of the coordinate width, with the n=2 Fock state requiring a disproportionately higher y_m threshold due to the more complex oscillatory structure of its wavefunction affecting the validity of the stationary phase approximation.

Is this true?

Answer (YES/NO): NO